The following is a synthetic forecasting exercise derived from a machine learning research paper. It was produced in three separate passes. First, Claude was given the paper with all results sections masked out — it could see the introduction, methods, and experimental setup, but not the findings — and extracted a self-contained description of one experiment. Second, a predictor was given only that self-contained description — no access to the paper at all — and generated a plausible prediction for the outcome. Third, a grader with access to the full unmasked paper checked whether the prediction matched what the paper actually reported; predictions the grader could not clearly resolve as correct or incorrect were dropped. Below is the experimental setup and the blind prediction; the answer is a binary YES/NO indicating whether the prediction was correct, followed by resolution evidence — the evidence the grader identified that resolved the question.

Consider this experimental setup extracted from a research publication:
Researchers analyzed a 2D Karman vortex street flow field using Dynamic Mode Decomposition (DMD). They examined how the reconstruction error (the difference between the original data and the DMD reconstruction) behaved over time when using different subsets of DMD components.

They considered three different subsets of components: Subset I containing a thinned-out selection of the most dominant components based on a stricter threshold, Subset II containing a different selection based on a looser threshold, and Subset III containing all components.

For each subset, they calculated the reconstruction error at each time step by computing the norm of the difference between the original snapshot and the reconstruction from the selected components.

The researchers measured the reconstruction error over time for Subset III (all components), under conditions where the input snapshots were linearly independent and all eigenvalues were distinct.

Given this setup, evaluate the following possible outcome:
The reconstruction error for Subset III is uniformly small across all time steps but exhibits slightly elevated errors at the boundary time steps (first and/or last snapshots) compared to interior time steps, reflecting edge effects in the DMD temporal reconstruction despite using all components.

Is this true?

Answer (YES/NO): NO